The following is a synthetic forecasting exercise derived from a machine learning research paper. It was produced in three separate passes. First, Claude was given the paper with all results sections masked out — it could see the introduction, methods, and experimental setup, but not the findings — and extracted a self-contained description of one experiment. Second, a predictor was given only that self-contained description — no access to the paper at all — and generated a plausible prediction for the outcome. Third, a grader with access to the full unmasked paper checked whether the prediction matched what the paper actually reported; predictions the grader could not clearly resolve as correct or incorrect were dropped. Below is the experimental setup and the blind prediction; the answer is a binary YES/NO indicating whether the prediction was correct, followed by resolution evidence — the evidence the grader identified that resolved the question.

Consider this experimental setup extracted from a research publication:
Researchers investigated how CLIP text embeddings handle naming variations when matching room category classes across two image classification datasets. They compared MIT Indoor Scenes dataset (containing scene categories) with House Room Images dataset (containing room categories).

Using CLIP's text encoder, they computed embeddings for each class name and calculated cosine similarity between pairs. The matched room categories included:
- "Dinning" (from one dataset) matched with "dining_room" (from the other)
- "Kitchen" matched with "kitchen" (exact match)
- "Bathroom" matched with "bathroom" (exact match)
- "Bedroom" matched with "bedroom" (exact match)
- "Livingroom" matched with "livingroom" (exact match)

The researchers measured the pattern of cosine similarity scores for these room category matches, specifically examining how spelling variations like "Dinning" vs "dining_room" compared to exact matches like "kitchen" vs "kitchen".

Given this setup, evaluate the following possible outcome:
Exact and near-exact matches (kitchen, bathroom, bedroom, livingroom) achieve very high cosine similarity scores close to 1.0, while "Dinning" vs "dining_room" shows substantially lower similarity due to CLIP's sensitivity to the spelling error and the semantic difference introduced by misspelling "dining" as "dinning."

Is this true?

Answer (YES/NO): NO